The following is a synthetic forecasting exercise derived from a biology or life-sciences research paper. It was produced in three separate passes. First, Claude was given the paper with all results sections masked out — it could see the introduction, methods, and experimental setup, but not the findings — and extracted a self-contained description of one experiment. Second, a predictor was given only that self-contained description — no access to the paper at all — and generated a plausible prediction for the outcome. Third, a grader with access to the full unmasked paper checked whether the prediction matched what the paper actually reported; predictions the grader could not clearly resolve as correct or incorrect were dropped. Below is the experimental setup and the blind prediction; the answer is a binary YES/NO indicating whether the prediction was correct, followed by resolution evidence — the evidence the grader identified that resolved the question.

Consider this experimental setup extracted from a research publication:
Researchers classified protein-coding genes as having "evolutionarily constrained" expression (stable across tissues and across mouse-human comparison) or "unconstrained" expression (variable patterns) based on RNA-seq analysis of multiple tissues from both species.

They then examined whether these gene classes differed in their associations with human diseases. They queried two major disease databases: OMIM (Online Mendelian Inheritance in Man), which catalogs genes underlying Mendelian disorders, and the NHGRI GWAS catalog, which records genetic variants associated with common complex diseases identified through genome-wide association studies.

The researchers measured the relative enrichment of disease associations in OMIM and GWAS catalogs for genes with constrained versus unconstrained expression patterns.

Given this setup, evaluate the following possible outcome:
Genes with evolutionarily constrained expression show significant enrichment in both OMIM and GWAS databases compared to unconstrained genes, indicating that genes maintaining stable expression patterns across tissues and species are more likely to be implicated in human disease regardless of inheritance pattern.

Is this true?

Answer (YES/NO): NO